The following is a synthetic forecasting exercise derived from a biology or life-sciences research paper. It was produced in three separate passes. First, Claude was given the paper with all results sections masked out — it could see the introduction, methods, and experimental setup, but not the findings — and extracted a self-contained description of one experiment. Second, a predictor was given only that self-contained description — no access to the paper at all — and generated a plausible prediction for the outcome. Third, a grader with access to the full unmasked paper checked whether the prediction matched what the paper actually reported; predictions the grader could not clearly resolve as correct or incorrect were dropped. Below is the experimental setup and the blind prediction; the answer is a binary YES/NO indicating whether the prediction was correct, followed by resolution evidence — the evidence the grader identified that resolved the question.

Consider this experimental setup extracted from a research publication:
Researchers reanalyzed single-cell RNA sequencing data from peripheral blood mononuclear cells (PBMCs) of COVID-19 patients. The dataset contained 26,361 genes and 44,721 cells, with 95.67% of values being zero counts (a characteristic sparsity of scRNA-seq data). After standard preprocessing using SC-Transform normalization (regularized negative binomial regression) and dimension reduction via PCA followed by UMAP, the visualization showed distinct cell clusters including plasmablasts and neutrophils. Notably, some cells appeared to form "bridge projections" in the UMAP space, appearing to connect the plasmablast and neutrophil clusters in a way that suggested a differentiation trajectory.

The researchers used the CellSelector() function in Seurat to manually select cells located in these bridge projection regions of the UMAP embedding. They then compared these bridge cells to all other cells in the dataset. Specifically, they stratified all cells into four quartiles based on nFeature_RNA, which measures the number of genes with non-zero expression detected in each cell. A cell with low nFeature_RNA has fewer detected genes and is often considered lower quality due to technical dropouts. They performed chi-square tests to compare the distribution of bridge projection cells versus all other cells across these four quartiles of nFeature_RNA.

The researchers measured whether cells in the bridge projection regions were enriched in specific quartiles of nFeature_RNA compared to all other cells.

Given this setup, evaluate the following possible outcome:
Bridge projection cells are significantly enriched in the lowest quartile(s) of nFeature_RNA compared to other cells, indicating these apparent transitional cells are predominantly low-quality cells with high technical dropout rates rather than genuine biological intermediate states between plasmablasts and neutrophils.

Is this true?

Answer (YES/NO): YES